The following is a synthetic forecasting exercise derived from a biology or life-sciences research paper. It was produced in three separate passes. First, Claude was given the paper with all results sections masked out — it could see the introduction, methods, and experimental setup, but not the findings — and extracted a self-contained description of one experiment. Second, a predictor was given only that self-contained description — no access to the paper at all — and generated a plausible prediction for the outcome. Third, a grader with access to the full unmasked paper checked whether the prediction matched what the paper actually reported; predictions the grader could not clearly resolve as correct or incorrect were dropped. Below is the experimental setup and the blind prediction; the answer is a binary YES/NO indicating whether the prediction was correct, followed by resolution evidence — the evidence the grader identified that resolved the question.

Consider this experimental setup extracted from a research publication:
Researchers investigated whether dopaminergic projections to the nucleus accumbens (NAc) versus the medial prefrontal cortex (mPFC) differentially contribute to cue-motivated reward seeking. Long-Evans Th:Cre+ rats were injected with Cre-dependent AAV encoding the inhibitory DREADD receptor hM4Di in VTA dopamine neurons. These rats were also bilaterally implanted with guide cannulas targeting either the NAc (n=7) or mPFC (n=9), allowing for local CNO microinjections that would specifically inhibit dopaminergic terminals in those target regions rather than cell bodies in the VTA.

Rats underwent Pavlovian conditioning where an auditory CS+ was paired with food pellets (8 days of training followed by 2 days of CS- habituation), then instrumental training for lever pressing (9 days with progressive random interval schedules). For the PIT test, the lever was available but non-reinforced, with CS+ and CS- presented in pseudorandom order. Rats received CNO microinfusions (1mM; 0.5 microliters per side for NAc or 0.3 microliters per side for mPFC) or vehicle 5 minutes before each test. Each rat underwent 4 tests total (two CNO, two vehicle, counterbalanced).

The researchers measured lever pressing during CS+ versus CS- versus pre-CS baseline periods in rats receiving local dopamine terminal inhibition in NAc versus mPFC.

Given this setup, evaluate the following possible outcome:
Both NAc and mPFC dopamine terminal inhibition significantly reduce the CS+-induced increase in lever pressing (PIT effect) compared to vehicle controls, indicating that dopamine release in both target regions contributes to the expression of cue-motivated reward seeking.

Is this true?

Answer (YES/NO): NO